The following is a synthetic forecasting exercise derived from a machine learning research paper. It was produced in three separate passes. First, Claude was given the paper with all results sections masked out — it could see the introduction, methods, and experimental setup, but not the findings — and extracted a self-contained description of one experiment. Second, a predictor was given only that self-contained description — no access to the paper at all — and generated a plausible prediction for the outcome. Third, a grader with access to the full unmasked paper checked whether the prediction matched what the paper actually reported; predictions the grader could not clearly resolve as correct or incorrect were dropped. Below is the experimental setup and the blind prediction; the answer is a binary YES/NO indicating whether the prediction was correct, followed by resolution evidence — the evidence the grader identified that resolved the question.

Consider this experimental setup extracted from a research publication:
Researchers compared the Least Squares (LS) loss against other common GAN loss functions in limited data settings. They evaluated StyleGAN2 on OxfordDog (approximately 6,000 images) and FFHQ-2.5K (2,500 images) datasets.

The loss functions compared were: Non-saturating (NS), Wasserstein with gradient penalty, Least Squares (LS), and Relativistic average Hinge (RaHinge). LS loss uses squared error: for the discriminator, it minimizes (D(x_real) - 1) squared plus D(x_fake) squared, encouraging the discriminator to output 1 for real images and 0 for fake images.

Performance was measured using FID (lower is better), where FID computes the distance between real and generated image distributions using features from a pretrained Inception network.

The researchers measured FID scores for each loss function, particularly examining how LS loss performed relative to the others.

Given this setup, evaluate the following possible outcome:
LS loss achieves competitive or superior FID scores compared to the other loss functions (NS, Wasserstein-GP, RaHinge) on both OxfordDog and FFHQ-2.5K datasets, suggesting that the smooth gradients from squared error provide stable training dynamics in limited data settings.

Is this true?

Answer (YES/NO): NO